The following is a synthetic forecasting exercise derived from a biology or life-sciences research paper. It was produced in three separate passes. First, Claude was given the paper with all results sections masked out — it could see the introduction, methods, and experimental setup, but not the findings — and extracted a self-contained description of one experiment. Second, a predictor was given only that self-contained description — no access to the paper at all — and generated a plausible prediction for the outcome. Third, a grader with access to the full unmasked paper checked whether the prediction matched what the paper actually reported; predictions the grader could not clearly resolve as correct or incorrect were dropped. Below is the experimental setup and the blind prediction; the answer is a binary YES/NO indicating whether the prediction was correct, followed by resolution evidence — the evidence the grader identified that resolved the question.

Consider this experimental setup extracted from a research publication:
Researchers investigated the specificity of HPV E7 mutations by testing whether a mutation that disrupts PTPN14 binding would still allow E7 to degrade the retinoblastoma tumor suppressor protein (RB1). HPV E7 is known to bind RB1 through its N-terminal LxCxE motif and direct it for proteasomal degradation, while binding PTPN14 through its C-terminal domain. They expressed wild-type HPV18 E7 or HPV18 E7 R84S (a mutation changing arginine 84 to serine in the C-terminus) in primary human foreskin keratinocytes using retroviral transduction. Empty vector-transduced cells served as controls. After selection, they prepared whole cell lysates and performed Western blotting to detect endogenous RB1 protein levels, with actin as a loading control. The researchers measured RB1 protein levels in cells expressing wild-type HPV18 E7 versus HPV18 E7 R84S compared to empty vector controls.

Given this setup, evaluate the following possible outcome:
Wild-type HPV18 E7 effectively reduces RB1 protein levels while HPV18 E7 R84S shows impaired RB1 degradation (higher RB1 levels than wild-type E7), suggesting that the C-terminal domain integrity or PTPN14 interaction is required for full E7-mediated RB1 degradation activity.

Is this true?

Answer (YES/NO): NO